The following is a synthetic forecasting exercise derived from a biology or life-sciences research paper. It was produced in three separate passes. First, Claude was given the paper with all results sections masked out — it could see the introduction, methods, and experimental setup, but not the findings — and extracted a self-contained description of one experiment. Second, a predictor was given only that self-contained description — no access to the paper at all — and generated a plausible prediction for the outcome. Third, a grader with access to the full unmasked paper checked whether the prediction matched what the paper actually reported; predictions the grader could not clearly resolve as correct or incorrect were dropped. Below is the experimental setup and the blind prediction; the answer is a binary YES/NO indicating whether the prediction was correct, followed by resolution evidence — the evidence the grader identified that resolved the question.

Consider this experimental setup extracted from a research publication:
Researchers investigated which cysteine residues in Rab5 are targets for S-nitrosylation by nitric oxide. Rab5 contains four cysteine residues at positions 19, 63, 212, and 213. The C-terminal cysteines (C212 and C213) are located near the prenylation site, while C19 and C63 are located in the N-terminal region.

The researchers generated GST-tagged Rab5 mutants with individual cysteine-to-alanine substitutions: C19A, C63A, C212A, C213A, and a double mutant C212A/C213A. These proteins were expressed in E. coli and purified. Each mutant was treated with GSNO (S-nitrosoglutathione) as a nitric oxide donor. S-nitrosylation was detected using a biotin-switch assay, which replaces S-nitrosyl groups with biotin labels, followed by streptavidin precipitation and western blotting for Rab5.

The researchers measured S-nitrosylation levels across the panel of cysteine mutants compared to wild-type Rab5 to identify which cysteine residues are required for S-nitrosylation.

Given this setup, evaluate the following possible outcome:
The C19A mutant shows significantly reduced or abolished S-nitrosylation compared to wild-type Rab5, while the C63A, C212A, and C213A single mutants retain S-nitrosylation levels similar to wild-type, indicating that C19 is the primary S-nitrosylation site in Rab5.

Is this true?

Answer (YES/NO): NO